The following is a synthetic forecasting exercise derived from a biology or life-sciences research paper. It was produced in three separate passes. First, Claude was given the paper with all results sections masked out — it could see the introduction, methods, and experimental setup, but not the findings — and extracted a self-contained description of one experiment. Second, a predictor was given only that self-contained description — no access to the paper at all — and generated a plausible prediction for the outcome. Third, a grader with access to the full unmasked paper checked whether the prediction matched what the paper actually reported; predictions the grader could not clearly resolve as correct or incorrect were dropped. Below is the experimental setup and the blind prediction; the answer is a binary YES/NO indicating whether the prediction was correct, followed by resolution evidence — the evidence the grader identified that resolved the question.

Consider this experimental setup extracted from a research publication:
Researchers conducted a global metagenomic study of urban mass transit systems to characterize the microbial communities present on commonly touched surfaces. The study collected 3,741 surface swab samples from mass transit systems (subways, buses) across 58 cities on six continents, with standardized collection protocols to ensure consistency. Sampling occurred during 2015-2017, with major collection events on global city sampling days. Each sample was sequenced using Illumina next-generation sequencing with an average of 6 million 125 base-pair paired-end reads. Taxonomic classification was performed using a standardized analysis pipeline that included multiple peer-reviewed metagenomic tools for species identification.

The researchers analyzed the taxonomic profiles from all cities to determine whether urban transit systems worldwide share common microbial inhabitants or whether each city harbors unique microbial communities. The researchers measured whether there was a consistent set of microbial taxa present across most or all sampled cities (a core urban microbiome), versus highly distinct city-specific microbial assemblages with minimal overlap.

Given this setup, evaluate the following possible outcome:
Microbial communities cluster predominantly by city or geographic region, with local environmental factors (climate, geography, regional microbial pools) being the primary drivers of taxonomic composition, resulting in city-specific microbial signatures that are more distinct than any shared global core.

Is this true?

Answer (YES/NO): NO